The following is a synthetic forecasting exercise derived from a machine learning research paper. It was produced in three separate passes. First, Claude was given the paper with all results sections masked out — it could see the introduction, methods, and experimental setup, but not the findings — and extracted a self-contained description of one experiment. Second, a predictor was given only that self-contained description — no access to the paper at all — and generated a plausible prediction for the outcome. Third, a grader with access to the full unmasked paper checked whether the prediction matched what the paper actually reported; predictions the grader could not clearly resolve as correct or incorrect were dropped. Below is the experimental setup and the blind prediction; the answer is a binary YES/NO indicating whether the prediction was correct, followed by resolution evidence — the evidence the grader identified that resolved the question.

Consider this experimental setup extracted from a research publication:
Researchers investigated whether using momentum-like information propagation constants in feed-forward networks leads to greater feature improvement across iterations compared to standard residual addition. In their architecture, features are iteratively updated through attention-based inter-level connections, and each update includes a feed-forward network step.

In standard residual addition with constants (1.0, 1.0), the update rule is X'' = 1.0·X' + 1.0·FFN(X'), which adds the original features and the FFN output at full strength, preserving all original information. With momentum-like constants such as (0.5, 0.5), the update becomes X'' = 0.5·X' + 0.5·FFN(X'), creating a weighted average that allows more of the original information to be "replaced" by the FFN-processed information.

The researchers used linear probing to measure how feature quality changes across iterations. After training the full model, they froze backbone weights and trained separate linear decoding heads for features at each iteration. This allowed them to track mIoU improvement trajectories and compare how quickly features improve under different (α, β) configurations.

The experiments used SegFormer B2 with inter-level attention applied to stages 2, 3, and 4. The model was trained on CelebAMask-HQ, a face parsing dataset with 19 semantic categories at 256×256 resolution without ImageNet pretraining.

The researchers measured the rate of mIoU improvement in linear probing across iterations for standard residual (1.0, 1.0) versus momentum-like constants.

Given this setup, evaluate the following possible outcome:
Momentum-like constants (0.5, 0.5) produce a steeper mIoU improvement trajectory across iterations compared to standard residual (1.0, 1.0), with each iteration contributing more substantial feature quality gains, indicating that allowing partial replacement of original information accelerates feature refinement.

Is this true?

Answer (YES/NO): YES